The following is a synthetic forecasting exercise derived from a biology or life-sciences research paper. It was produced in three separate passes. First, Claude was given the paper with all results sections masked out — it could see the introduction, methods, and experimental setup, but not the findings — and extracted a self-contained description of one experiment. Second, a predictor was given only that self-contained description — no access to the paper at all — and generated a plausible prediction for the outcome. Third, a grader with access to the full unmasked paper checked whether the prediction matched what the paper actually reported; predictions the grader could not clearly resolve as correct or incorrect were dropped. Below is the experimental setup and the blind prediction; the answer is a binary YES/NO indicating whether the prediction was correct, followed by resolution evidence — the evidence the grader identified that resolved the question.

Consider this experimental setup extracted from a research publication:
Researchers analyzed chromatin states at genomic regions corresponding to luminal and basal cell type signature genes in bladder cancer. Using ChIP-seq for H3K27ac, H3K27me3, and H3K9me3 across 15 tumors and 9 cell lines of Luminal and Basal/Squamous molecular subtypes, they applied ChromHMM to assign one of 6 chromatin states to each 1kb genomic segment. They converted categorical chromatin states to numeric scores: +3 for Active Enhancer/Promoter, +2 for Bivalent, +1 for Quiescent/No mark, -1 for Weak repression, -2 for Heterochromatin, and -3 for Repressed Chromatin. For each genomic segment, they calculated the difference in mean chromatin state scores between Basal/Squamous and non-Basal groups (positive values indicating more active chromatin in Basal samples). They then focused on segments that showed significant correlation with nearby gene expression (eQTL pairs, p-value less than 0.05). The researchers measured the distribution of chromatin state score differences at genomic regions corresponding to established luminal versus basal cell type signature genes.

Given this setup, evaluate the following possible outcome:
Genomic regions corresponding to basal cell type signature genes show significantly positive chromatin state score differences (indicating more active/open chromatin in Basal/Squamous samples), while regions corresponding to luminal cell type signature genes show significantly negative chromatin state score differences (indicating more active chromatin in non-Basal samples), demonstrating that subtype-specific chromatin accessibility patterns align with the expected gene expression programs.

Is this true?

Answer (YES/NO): YES